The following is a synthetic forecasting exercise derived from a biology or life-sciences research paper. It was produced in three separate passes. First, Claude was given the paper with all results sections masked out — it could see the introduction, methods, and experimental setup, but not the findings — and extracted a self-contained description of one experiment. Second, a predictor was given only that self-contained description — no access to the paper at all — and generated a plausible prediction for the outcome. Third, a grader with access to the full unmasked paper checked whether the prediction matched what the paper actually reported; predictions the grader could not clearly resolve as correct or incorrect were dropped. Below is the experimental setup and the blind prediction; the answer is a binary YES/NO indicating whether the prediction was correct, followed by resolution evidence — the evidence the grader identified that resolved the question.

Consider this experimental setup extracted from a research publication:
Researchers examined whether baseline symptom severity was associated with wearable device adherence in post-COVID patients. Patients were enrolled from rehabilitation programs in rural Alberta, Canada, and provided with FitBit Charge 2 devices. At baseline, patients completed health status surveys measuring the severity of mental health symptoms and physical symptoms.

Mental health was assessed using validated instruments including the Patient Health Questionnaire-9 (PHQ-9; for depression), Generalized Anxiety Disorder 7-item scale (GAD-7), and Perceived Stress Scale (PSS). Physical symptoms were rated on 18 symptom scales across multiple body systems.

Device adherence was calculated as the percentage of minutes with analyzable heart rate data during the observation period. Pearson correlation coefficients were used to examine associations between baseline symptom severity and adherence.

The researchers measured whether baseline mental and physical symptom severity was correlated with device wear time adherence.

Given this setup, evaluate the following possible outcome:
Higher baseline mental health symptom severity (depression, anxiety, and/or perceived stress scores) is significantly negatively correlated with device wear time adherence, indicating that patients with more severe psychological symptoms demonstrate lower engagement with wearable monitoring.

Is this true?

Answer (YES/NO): NO